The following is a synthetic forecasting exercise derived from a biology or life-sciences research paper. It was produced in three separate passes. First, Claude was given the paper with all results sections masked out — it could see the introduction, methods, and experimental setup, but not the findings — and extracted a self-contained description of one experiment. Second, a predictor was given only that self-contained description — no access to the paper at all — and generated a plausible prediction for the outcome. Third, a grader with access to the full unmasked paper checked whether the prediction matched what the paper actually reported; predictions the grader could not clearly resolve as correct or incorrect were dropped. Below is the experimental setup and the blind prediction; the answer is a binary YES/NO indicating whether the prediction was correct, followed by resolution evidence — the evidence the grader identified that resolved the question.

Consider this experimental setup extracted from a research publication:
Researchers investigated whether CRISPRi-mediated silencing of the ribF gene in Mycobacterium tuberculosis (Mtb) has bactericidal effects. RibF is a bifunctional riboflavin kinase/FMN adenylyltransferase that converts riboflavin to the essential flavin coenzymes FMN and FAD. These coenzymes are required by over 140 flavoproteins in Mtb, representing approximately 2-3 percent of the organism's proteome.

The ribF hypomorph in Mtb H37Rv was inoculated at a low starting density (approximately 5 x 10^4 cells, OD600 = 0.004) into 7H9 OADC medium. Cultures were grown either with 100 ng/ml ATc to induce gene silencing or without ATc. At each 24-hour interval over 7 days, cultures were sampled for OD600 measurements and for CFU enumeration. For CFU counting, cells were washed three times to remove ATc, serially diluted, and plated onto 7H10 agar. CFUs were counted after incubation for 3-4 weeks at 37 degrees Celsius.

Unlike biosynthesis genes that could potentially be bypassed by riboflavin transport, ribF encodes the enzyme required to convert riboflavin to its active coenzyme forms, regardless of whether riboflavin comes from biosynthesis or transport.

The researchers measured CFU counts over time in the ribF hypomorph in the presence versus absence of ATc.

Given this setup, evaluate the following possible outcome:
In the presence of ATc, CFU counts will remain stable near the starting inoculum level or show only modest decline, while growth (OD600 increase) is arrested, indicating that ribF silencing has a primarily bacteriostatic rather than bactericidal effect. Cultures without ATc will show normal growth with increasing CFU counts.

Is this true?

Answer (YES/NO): NO